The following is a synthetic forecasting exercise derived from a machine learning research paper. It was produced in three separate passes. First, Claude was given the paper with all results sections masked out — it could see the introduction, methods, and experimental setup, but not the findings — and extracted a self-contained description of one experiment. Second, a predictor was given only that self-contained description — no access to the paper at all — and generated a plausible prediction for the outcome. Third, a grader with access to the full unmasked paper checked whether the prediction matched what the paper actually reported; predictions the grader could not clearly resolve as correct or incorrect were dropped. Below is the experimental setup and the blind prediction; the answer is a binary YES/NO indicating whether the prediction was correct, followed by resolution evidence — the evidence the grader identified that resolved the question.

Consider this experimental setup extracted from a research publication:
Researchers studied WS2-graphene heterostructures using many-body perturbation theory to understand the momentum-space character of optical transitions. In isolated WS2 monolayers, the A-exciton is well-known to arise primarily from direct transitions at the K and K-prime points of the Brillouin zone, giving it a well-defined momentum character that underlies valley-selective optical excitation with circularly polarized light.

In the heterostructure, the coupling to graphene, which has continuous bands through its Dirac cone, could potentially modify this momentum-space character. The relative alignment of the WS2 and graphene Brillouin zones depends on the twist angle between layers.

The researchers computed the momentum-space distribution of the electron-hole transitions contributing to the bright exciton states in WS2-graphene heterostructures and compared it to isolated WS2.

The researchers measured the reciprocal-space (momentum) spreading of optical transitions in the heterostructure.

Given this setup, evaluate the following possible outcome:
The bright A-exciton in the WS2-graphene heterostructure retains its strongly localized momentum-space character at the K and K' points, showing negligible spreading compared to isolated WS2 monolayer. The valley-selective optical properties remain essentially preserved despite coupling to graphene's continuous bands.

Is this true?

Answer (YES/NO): NO